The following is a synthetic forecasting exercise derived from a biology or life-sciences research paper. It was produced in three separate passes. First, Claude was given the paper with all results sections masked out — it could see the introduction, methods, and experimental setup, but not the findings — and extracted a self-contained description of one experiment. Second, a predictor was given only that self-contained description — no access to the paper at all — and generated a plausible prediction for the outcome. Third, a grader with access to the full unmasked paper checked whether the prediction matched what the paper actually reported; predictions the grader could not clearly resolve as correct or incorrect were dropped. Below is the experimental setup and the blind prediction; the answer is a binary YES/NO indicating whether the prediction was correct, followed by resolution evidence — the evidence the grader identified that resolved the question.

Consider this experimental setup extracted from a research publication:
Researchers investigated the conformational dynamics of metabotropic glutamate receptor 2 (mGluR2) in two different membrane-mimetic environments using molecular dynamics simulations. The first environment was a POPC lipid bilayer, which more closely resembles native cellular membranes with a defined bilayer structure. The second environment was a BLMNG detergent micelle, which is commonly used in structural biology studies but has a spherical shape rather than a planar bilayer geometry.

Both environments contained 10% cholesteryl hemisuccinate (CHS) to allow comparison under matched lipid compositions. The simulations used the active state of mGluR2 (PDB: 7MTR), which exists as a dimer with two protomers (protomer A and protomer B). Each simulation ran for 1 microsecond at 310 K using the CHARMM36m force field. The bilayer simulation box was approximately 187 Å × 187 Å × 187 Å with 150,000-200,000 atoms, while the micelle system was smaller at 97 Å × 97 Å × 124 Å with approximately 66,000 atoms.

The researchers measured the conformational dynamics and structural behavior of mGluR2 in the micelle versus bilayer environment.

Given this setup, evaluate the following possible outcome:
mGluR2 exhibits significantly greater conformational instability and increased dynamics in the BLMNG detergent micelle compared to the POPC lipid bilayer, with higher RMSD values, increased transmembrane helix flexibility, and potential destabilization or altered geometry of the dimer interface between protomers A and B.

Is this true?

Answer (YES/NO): NO